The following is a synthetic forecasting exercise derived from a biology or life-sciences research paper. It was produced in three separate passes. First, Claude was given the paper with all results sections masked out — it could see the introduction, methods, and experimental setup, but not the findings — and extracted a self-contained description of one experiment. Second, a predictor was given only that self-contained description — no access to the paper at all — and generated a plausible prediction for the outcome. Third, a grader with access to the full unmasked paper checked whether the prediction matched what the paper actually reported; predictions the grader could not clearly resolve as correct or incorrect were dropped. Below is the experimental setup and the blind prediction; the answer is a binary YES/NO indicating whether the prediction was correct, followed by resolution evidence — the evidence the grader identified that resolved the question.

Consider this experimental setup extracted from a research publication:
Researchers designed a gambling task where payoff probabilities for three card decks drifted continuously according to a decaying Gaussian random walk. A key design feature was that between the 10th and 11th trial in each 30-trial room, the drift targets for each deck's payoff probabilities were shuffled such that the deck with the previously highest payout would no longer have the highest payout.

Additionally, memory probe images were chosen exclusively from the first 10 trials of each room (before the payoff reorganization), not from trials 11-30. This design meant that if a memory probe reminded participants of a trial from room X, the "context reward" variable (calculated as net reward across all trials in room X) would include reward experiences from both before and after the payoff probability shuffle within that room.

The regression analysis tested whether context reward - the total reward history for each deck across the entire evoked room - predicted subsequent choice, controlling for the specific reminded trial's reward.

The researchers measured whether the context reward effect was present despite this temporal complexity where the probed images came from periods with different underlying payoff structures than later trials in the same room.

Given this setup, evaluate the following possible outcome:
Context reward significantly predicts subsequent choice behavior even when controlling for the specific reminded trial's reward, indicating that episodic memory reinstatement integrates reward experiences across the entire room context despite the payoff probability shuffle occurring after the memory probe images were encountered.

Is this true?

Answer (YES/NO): YES